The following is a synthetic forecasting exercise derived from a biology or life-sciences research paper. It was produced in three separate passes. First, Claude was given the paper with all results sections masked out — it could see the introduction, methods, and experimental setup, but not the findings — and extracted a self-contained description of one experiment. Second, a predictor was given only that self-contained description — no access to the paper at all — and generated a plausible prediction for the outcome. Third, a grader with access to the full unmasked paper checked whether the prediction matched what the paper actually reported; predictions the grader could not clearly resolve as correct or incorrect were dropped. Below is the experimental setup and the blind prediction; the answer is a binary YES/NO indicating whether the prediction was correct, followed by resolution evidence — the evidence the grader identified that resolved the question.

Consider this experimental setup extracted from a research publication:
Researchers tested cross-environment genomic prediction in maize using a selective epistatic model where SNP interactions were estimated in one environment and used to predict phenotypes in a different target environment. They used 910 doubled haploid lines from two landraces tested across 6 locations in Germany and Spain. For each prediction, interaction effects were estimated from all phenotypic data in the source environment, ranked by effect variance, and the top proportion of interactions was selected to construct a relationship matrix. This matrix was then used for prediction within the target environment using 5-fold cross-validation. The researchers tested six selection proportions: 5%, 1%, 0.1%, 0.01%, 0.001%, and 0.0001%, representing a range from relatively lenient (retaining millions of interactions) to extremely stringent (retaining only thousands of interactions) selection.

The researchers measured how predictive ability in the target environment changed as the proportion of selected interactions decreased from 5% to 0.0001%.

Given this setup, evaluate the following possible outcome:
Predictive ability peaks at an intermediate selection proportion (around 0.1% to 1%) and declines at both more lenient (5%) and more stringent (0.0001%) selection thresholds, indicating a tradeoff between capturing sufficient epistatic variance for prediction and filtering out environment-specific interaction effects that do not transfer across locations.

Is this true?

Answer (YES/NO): YES